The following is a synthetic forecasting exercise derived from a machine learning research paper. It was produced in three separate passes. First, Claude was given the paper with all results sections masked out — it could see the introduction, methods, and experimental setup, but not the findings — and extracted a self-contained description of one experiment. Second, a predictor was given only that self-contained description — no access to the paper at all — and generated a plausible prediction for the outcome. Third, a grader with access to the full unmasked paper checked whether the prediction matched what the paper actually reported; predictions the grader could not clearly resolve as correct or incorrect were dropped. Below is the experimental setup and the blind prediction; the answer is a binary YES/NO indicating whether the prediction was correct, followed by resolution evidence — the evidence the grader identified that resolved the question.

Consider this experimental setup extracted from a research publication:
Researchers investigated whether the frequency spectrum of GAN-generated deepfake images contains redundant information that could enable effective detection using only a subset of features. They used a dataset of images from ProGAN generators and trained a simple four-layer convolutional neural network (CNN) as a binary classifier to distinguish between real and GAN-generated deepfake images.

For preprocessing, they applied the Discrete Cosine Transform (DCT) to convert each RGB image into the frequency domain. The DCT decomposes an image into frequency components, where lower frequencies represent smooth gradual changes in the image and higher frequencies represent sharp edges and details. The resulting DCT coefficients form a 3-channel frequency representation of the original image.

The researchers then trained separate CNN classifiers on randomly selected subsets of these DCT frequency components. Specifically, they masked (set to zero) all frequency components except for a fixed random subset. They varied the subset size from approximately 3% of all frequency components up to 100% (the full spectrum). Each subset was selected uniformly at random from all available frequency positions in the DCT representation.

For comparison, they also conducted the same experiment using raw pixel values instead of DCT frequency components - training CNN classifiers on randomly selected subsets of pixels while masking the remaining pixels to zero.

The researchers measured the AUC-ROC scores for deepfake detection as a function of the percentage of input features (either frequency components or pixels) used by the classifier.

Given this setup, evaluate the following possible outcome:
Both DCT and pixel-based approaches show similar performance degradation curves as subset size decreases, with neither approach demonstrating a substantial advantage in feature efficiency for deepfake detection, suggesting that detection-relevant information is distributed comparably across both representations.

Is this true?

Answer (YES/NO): NO